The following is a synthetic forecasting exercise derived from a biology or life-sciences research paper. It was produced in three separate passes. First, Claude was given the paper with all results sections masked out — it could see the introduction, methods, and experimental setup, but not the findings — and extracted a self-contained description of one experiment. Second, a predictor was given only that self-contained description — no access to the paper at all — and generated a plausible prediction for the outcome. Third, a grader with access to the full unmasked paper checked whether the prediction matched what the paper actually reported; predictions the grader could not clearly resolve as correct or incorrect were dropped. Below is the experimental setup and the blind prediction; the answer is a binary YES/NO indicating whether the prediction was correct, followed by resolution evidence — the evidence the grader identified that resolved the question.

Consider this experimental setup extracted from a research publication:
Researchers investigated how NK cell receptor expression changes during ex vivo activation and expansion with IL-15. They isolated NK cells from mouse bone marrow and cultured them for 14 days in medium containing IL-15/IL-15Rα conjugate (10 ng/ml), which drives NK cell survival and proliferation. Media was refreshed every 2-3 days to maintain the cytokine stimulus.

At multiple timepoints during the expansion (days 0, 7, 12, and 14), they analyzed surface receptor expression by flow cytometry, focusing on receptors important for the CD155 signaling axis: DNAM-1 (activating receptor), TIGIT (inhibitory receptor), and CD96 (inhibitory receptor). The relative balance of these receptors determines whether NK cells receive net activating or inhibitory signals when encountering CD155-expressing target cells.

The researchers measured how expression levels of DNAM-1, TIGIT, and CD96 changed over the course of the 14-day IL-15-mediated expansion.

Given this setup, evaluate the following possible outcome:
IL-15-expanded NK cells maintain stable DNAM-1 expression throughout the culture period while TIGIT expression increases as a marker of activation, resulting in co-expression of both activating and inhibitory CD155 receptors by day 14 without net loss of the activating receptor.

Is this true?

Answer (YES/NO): NO